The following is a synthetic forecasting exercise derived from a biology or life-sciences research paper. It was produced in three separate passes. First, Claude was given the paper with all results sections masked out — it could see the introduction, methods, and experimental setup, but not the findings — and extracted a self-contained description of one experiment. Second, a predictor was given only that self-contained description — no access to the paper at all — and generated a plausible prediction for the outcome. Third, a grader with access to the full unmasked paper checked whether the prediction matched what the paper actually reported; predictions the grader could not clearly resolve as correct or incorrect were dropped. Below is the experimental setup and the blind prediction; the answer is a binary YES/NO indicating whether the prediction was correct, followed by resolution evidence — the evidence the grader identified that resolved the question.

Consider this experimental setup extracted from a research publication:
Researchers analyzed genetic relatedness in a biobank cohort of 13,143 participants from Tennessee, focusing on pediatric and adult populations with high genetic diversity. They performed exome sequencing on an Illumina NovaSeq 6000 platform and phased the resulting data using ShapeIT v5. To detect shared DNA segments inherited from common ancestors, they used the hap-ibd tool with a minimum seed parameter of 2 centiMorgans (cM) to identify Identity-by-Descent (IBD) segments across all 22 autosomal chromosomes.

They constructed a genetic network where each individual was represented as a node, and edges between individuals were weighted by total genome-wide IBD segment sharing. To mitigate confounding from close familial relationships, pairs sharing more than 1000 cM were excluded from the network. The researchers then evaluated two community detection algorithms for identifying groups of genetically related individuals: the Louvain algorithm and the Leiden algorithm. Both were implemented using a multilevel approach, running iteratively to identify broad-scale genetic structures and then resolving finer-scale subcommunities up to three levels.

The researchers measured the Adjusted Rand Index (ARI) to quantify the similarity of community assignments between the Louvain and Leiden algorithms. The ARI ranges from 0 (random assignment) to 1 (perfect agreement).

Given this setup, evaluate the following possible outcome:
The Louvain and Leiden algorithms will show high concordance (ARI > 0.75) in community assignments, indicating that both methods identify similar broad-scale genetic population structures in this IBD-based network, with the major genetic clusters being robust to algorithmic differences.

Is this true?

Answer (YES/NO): YES